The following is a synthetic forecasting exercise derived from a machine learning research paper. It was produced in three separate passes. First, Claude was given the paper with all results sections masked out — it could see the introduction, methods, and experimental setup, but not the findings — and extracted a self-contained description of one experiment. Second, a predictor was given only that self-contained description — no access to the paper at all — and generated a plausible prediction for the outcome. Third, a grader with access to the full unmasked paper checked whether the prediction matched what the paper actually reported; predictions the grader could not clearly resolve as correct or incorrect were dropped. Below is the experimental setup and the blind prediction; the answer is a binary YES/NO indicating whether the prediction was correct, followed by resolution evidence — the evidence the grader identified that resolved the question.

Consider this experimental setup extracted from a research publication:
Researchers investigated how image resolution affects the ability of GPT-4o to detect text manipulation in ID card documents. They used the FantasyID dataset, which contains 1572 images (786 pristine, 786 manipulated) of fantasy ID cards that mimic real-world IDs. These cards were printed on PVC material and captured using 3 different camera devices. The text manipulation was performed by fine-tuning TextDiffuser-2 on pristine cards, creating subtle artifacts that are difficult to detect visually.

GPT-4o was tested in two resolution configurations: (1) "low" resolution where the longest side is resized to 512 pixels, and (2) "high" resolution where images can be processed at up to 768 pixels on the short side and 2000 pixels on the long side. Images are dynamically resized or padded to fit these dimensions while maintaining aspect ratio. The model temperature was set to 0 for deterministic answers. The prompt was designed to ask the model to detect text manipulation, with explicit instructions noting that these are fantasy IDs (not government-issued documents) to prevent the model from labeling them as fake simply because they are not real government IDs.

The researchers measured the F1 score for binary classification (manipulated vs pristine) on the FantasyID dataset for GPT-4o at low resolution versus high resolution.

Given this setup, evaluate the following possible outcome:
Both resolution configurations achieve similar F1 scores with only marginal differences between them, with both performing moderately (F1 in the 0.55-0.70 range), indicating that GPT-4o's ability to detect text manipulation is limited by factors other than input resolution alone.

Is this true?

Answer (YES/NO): NO